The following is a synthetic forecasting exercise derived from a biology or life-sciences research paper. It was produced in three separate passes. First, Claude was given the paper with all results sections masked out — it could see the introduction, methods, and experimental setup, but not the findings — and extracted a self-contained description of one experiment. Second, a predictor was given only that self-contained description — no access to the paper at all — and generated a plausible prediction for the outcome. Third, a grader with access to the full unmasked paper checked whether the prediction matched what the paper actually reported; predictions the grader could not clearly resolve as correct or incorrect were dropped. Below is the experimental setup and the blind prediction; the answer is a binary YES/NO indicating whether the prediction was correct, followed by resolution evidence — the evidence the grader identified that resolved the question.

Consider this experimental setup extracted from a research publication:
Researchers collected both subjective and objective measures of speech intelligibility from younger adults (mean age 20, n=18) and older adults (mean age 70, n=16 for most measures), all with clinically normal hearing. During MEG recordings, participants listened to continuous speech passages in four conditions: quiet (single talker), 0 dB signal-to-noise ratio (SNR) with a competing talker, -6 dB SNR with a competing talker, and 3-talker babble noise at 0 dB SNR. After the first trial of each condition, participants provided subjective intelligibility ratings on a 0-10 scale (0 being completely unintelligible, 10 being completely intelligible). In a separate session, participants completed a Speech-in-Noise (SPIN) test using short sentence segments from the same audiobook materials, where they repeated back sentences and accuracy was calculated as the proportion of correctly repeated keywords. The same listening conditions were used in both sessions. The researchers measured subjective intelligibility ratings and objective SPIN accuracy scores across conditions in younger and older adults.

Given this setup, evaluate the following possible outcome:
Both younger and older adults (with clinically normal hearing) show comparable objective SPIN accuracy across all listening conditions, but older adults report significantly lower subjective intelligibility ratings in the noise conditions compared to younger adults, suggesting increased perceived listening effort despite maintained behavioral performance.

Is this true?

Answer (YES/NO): NO